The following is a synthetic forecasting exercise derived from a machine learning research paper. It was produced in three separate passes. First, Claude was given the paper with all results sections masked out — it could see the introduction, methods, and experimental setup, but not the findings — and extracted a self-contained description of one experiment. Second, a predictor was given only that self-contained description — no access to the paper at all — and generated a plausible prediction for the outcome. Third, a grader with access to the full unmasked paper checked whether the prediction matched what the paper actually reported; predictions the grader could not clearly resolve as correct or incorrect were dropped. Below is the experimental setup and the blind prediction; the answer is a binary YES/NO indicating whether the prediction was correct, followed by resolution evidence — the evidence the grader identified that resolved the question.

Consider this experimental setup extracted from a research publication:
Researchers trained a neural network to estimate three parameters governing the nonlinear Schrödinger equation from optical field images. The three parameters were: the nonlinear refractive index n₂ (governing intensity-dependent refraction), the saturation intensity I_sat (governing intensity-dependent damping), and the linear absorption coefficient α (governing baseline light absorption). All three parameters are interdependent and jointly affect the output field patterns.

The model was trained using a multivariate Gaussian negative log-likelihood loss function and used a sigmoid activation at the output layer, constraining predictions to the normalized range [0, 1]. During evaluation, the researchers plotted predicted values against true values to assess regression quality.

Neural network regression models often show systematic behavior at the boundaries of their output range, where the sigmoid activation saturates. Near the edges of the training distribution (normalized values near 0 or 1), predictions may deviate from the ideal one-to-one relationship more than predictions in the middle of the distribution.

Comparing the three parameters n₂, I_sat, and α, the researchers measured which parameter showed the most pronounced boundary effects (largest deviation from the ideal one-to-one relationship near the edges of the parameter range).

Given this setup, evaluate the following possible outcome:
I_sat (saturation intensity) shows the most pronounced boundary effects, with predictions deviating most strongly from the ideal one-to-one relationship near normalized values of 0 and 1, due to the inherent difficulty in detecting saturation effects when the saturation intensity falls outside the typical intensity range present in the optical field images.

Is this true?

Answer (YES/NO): NO